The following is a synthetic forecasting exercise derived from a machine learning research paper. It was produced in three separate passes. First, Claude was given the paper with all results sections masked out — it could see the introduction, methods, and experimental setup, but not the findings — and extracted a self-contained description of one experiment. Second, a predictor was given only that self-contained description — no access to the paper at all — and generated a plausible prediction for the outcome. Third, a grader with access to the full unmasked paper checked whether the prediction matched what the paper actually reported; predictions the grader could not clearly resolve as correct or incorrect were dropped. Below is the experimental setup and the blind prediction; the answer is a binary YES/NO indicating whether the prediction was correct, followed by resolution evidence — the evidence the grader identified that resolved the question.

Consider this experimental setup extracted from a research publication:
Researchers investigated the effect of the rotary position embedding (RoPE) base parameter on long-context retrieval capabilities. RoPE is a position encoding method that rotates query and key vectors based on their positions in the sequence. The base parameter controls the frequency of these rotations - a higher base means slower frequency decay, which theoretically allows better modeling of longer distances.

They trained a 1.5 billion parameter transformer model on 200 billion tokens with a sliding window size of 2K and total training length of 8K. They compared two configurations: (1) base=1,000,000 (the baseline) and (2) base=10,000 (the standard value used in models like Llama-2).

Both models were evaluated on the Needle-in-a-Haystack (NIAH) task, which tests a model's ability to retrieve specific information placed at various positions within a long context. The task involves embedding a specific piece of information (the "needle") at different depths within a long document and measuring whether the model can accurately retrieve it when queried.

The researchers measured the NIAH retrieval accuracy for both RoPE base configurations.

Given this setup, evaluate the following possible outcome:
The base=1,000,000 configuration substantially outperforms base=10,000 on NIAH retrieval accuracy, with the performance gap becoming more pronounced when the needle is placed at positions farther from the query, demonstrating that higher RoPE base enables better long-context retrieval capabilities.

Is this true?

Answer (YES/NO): NO